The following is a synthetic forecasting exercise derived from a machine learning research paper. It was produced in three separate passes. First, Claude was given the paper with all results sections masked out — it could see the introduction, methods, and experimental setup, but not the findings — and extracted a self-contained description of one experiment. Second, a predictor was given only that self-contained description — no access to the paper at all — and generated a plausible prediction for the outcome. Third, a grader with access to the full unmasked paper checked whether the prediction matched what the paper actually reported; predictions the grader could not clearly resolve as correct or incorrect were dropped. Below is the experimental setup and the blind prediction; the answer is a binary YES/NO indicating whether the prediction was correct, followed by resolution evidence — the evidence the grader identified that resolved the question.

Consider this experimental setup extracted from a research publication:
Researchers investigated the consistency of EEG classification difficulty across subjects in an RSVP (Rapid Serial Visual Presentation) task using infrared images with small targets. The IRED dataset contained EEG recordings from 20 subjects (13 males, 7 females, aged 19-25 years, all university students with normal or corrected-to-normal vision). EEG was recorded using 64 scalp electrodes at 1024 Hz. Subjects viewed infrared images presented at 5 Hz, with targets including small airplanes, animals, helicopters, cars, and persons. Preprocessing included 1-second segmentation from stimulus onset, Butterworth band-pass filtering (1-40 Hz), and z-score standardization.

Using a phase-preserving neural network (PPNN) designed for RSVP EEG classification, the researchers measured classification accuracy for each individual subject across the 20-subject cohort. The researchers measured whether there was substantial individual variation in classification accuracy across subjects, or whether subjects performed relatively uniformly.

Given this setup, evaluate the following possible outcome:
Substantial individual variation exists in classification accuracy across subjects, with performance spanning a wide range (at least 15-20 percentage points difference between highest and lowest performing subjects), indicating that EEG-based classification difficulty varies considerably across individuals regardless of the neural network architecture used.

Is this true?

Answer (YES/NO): NO